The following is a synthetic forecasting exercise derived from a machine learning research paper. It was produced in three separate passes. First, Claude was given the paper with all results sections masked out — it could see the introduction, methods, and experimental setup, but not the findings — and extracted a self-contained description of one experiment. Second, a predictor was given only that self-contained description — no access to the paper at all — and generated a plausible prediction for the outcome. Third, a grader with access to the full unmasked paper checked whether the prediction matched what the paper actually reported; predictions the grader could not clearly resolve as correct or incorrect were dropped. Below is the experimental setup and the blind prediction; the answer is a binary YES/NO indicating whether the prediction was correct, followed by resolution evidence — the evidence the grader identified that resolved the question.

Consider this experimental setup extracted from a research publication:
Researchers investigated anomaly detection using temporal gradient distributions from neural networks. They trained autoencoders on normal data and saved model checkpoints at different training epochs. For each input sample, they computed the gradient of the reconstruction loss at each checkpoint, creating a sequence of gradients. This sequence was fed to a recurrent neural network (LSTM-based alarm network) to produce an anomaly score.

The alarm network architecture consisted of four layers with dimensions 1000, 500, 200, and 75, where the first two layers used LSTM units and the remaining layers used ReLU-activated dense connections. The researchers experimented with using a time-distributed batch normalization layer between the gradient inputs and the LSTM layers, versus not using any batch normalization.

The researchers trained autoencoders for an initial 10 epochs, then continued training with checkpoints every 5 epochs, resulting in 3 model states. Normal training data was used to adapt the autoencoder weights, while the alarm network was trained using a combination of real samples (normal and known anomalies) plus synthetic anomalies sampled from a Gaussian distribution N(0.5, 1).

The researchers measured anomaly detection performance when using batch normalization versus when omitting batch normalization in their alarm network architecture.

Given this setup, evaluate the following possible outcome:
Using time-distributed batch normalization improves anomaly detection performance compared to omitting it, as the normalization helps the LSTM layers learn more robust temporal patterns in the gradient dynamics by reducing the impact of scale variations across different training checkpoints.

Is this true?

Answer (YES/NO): YES